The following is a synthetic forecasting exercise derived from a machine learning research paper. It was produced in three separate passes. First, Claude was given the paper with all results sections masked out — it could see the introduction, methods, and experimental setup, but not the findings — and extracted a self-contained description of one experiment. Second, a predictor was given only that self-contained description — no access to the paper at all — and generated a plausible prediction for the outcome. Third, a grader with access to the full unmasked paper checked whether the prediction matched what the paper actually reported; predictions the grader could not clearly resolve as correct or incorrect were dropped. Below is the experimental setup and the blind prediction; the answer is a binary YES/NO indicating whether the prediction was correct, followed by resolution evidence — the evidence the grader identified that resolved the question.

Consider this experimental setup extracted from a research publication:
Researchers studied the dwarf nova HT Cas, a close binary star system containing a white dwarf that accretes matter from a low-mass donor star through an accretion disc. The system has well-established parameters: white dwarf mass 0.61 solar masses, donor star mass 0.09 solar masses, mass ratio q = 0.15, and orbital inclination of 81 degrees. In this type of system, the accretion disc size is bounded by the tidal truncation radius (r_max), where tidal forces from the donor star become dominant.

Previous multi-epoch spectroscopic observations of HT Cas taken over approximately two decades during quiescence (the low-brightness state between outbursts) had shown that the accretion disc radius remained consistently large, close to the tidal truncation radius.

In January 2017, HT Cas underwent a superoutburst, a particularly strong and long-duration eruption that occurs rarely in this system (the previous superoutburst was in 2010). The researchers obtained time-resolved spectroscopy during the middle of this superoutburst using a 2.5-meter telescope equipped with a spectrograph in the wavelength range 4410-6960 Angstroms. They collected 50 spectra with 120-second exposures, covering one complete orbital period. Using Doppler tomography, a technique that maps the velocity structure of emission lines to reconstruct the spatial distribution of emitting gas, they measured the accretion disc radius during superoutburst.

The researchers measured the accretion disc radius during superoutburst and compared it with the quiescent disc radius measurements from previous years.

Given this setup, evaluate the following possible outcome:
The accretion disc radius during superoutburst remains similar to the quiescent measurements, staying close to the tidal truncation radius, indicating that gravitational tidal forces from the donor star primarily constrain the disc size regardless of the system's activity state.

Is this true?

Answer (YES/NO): YES